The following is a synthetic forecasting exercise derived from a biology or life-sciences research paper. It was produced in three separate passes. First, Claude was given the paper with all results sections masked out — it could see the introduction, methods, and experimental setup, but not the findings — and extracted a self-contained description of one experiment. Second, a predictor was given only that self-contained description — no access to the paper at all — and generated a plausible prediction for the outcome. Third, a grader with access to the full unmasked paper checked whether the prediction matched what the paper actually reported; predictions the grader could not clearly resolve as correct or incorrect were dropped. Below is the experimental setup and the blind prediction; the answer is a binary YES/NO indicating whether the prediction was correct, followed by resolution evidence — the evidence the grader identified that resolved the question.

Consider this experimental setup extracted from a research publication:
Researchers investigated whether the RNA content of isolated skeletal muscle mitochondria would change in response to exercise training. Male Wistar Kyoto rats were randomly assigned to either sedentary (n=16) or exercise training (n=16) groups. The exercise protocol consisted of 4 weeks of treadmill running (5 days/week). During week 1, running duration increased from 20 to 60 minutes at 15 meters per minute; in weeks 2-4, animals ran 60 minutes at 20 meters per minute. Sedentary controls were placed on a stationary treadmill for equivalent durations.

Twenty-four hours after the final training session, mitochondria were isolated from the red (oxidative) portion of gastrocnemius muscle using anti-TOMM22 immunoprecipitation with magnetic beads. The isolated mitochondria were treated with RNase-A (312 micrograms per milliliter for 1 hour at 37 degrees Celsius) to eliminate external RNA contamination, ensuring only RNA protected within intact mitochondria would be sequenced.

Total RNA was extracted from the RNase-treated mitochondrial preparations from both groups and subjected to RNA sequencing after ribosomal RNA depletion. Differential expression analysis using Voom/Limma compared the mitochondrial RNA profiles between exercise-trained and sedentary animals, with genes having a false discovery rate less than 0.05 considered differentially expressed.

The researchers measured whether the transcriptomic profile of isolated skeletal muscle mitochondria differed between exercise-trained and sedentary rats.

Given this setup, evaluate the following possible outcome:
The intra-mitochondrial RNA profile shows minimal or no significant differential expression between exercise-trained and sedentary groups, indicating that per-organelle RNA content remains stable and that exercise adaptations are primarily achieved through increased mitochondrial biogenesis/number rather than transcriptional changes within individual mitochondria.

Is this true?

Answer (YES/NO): YES